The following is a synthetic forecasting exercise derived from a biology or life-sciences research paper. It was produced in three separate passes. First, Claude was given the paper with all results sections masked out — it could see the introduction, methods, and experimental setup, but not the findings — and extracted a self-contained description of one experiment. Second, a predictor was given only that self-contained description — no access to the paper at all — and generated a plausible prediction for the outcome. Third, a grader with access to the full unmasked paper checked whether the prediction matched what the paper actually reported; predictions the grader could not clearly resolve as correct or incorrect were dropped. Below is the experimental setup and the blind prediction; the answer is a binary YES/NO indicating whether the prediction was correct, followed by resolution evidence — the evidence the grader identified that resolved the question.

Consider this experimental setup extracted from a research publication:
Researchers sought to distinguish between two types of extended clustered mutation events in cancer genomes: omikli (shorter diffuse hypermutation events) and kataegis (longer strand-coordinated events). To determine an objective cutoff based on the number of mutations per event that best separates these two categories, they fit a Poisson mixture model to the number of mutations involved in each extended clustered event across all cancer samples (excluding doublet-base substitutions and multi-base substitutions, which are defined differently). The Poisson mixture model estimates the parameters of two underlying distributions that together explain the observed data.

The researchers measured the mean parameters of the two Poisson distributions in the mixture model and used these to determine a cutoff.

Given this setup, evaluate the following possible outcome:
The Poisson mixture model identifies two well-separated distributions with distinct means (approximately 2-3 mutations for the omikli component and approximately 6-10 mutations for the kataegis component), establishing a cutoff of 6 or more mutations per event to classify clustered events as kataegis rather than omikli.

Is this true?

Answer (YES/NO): NO